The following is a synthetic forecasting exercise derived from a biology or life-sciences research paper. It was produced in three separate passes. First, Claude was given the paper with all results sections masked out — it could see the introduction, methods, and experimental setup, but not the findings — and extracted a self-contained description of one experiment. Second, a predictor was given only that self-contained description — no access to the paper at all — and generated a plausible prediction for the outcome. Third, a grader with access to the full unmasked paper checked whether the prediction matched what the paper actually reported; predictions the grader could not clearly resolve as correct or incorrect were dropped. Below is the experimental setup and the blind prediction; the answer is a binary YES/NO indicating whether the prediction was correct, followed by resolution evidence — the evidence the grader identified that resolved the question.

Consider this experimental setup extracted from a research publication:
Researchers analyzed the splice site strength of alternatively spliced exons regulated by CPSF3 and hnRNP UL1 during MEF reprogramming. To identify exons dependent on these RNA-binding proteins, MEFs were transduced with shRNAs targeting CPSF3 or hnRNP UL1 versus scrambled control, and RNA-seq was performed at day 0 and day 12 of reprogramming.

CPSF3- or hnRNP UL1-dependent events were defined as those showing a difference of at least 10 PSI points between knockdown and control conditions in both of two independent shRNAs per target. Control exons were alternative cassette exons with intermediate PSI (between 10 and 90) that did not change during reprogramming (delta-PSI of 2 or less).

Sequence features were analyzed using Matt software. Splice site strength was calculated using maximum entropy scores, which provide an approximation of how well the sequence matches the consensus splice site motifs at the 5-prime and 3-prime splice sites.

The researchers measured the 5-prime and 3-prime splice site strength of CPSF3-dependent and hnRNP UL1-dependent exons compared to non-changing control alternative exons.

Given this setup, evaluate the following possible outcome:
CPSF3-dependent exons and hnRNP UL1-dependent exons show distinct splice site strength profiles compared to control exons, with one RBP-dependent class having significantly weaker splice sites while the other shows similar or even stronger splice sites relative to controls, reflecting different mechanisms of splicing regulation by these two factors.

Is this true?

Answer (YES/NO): NO